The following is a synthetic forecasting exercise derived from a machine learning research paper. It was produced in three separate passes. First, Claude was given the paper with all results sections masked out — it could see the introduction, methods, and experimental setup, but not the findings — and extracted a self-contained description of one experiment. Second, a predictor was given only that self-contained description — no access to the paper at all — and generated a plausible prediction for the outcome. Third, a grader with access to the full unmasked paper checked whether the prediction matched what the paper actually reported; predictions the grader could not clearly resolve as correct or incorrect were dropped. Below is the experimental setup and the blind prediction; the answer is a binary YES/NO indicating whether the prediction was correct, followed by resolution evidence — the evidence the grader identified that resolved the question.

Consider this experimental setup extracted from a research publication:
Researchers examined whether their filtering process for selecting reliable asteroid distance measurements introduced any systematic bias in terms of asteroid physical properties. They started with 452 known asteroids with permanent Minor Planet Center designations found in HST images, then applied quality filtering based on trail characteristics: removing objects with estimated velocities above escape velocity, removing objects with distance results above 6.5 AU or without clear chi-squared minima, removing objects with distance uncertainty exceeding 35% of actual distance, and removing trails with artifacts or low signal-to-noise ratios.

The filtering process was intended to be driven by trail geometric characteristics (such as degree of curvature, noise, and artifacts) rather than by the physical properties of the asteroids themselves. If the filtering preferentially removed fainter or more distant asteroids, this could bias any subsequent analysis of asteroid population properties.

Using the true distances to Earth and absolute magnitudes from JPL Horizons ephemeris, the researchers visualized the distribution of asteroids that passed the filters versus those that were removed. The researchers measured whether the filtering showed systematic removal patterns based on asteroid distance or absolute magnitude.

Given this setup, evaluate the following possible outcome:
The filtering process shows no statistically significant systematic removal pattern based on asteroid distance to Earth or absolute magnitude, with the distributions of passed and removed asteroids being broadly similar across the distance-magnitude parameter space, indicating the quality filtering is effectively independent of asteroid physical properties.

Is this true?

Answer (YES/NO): YES